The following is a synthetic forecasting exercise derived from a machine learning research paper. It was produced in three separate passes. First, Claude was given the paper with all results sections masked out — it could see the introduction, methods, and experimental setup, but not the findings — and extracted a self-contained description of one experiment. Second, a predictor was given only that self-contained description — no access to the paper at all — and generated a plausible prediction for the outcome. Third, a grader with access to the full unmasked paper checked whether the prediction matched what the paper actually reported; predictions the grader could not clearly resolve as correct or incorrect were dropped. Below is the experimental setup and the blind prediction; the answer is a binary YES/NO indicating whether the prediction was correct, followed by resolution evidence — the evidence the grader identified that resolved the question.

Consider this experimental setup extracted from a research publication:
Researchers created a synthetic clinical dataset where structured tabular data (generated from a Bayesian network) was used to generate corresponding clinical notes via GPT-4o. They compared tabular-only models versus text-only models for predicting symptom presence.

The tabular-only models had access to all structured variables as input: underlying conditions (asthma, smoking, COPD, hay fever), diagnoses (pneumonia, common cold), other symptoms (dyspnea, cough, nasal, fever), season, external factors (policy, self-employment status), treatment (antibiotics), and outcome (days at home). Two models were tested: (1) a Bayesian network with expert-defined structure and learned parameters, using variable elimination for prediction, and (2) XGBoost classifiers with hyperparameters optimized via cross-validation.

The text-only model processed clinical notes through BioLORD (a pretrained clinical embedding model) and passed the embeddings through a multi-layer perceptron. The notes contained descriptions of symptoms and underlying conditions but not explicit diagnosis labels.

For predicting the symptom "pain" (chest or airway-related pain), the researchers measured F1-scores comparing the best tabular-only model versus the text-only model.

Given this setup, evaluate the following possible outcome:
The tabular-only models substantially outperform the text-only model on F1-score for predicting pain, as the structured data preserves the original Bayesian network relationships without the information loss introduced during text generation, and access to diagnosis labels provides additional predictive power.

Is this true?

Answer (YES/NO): NO